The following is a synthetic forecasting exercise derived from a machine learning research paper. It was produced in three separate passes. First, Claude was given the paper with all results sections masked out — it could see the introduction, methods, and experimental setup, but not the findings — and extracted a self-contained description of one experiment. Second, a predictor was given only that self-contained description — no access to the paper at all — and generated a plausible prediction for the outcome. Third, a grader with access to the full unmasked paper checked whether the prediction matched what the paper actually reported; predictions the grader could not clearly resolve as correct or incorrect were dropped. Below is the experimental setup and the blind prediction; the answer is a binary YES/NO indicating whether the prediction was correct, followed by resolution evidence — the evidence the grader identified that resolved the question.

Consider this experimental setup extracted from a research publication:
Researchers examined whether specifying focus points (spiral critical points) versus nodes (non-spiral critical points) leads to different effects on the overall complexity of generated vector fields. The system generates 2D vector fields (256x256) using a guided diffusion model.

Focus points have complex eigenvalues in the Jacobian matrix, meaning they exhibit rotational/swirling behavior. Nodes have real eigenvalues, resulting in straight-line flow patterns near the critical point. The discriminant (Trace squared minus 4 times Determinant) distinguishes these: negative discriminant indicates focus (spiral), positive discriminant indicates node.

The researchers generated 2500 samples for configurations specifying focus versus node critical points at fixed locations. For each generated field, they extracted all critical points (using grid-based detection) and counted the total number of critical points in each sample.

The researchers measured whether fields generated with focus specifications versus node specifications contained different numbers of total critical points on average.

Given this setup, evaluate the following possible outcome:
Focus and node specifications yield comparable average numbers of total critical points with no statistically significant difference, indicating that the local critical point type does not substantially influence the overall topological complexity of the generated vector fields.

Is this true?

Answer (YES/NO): NO